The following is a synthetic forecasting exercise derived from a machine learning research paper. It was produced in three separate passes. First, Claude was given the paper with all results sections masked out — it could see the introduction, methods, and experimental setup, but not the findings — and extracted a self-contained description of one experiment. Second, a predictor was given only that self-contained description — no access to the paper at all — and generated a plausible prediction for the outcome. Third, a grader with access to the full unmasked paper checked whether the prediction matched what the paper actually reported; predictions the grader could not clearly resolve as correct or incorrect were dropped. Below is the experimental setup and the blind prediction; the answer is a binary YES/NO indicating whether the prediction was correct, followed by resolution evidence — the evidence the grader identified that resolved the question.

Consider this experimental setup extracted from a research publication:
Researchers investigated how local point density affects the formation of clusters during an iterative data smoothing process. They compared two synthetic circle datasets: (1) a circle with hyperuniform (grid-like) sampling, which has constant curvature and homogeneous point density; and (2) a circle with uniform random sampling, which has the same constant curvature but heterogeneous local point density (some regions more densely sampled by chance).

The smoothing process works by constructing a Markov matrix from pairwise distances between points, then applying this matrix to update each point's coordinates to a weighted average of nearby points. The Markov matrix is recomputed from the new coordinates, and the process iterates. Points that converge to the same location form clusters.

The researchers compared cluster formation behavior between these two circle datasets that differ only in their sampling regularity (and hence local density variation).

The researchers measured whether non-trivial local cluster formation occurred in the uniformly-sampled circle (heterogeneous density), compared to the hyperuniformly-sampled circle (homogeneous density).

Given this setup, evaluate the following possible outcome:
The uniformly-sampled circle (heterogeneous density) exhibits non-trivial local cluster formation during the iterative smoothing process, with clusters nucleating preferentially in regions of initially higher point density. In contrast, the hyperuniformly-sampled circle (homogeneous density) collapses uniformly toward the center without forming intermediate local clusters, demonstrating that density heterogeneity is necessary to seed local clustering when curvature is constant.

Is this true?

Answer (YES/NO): NO